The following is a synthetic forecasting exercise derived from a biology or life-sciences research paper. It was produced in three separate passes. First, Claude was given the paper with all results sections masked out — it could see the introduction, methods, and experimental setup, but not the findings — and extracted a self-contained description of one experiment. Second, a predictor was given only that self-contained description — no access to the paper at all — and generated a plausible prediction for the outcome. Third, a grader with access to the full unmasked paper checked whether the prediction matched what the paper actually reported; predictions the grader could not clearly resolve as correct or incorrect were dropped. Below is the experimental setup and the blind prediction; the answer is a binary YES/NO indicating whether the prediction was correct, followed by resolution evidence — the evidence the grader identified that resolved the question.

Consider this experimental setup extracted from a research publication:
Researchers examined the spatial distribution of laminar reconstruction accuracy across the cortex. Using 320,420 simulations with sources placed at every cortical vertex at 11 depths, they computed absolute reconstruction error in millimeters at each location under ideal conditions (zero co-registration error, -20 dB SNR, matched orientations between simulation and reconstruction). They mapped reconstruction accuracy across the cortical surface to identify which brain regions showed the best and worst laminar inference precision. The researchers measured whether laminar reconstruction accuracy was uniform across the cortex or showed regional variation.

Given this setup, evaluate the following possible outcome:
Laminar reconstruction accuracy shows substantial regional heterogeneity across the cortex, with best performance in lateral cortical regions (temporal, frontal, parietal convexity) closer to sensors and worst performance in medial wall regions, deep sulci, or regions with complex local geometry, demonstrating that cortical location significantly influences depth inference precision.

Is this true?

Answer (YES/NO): YES